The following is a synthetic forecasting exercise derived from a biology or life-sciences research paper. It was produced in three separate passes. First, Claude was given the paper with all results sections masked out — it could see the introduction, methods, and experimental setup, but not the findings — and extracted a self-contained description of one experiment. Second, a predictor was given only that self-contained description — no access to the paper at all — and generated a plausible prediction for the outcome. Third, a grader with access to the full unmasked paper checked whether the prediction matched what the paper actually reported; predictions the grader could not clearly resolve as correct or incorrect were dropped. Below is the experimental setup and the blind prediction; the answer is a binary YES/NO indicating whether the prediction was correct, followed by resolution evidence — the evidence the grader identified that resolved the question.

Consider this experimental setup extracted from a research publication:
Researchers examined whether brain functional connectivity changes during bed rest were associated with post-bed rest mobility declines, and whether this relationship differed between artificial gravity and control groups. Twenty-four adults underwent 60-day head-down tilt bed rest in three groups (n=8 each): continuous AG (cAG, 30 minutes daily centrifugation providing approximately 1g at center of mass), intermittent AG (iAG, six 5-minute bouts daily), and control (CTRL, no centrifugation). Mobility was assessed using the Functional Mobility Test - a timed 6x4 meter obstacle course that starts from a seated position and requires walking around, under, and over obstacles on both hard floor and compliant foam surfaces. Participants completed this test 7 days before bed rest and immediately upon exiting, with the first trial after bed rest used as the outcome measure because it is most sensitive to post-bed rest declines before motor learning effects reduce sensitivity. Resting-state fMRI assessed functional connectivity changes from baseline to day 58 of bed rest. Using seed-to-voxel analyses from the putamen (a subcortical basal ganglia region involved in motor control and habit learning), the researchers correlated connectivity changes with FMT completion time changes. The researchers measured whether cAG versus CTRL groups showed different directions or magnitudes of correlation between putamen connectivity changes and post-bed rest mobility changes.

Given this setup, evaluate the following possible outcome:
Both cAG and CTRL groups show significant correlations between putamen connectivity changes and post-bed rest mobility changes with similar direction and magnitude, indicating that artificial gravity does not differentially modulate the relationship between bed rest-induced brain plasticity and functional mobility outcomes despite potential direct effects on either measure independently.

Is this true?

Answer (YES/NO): NO